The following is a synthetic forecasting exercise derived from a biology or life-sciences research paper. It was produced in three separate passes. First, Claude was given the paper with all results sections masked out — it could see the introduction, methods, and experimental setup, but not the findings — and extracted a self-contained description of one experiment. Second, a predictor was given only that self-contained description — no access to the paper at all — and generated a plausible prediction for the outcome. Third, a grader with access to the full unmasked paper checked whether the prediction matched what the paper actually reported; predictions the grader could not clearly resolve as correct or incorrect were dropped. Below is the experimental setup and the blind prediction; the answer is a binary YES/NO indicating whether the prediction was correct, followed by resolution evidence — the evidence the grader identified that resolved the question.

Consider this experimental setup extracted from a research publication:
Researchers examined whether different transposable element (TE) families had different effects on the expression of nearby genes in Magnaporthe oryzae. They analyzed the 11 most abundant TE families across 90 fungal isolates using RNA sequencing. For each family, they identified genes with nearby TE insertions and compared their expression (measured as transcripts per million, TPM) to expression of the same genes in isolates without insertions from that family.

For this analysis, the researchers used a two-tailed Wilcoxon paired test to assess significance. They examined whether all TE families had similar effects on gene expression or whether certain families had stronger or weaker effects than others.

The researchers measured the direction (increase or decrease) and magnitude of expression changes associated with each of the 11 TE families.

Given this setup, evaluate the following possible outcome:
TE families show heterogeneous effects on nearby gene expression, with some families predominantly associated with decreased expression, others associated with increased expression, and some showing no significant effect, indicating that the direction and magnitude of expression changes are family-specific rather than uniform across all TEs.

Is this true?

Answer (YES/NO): NO